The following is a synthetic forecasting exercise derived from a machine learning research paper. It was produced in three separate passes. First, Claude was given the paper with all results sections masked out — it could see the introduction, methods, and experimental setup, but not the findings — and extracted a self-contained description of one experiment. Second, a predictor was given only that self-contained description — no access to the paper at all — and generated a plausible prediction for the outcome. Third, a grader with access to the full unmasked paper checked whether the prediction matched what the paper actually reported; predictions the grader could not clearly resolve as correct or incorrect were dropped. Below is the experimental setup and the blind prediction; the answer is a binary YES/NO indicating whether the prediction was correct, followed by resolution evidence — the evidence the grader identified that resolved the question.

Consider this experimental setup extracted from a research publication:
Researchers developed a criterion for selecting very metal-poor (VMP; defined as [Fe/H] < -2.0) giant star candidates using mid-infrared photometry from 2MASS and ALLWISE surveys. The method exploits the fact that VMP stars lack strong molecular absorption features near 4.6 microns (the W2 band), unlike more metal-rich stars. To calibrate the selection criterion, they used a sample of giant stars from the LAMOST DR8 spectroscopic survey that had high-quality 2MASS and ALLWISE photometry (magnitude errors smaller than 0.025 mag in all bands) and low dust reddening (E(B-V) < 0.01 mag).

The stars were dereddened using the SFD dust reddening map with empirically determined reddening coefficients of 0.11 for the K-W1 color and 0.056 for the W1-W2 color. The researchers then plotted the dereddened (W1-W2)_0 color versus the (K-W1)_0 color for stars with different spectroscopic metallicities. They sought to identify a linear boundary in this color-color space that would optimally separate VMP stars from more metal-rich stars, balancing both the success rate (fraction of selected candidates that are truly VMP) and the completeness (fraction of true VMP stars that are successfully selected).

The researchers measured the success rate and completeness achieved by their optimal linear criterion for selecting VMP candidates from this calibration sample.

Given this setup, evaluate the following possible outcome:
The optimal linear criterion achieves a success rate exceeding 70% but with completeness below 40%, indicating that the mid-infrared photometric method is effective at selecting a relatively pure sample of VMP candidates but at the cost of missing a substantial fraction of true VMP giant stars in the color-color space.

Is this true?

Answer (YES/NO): NO